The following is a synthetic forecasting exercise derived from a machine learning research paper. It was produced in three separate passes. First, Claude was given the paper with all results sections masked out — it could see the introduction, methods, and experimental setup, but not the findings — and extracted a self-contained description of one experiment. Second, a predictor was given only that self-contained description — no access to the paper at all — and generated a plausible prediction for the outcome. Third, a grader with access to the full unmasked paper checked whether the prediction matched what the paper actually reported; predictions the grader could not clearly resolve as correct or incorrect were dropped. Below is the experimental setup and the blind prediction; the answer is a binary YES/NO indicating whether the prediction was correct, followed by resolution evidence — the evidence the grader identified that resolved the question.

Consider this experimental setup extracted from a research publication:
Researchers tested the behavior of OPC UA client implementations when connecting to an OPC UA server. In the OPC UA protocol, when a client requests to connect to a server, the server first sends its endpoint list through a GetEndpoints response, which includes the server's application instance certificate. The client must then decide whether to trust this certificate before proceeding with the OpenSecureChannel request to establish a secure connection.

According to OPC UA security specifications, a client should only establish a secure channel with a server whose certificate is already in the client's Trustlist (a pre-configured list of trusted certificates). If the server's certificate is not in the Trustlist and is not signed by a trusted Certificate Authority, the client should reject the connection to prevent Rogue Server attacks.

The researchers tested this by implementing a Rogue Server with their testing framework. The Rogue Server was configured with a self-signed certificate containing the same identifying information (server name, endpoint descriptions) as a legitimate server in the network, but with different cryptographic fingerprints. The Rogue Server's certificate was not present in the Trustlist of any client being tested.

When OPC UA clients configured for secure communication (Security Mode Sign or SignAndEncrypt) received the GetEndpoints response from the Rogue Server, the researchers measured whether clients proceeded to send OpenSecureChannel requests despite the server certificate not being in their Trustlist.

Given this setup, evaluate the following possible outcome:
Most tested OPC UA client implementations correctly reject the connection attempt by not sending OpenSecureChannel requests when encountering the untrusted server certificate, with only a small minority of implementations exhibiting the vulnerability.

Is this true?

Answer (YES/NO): NO